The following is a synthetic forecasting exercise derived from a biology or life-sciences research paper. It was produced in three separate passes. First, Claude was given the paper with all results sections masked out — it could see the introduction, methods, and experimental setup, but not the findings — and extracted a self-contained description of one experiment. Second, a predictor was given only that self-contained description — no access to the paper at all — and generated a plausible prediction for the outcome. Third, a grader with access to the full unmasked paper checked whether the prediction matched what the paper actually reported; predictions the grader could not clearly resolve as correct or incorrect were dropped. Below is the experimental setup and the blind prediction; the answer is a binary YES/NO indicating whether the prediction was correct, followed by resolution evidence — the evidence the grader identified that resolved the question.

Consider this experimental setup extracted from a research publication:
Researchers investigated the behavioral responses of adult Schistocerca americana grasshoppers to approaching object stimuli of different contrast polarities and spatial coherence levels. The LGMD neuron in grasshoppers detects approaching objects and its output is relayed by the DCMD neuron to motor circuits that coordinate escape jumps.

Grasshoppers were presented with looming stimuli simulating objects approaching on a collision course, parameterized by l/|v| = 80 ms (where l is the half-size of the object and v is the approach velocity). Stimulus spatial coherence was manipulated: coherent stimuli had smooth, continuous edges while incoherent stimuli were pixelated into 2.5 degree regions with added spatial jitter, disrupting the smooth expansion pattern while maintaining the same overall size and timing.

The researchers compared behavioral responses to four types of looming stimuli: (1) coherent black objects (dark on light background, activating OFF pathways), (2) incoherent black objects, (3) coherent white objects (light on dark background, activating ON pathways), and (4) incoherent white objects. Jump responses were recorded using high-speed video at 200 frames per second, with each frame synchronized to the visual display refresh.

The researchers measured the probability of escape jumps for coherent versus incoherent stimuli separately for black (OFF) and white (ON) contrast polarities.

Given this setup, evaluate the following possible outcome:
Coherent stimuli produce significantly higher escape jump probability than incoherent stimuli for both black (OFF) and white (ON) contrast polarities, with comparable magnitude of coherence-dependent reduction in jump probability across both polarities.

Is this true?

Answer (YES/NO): NO